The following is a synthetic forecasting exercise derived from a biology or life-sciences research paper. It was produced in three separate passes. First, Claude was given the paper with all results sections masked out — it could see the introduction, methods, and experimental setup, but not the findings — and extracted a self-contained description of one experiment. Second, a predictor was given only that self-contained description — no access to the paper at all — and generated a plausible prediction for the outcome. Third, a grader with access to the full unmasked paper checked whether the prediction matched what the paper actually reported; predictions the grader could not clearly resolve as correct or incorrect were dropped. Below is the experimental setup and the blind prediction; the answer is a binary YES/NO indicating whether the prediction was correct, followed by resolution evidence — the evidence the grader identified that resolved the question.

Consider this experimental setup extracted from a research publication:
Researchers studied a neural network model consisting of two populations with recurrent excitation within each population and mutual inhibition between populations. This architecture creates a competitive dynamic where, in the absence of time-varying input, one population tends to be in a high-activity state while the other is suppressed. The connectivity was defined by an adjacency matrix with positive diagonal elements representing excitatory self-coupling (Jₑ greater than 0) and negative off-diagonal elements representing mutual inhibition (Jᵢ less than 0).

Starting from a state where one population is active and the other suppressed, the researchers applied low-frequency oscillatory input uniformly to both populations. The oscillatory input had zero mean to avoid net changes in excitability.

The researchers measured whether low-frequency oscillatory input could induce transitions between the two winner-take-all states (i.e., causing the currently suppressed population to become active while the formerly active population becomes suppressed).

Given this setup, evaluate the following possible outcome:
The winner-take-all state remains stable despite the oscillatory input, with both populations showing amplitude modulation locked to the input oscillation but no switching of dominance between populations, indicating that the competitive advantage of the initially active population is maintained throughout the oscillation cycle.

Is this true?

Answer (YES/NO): YES